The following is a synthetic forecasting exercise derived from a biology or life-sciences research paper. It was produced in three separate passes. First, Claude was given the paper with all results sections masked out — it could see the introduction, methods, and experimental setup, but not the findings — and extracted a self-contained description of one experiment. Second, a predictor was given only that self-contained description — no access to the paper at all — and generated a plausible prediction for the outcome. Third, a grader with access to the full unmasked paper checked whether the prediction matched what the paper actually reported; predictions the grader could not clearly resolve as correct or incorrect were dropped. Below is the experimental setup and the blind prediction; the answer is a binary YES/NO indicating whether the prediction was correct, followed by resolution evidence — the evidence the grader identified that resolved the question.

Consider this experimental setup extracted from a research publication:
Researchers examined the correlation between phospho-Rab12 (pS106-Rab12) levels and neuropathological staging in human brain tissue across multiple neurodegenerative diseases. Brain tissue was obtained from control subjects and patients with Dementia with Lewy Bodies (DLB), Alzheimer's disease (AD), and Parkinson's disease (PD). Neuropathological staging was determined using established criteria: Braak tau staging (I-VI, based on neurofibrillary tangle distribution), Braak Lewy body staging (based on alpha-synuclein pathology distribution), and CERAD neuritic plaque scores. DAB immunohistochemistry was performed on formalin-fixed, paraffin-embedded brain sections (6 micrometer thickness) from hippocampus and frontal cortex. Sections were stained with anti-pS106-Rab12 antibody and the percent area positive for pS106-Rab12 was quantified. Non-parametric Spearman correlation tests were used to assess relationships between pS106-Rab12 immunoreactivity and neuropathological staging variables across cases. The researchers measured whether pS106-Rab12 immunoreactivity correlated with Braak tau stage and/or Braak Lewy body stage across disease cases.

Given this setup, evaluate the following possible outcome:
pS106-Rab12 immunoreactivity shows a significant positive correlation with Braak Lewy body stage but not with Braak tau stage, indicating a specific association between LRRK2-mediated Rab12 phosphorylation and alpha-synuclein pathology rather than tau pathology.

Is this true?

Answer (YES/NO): NO